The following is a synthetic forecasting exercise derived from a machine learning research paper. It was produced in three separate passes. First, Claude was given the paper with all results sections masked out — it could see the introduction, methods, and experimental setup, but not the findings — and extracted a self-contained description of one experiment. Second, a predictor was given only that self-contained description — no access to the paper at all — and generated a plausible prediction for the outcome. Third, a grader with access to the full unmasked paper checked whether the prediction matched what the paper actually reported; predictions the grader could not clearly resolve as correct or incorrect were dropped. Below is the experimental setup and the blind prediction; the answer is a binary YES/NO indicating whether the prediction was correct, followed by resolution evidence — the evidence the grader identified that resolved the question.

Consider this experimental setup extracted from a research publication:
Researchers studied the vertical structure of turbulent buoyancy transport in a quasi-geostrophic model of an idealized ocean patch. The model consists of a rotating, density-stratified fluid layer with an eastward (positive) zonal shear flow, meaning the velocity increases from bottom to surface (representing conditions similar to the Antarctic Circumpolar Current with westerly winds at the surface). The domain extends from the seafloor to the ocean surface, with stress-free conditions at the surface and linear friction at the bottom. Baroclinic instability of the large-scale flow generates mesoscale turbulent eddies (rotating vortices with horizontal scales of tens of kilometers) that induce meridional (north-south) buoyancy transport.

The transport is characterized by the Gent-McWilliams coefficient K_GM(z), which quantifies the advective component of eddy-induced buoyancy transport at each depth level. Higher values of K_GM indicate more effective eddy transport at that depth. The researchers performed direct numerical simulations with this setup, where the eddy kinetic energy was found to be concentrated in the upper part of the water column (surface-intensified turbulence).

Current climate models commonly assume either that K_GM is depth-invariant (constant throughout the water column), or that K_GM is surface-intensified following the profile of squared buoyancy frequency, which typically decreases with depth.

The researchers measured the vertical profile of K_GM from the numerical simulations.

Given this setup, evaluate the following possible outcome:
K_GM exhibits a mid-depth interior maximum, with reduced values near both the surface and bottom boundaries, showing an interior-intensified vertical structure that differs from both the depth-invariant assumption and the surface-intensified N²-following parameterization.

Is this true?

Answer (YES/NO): NO